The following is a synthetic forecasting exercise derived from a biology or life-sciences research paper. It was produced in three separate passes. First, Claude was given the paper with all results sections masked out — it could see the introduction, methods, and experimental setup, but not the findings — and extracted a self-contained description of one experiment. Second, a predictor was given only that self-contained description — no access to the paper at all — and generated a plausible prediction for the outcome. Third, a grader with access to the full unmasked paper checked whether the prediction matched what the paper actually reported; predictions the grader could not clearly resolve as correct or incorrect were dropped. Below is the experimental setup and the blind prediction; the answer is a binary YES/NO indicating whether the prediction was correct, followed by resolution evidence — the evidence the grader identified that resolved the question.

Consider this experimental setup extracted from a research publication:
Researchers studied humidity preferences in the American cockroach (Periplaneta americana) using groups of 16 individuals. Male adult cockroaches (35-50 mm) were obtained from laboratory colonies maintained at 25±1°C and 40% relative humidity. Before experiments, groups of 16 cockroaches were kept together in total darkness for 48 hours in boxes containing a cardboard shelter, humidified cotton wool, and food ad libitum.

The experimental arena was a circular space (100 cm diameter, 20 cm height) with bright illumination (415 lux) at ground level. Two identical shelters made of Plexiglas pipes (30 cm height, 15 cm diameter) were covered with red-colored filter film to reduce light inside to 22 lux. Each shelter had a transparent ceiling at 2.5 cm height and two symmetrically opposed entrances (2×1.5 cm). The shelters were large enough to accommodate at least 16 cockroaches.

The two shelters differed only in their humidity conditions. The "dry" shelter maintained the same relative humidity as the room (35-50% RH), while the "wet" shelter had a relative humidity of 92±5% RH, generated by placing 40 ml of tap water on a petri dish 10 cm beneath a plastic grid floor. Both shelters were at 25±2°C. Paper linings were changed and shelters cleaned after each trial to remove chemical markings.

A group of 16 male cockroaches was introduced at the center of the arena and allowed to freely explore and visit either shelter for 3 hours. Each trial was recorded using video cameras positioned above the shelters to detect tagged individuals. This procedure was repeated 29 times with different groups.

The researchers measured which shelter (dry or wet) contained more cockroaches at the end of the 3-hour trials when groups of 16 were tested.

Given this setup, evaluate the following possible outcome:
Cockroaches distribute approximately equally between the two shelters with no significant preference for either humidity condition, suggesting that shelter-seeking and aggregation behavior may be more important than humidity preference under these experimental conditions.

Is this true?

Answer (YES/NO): NO